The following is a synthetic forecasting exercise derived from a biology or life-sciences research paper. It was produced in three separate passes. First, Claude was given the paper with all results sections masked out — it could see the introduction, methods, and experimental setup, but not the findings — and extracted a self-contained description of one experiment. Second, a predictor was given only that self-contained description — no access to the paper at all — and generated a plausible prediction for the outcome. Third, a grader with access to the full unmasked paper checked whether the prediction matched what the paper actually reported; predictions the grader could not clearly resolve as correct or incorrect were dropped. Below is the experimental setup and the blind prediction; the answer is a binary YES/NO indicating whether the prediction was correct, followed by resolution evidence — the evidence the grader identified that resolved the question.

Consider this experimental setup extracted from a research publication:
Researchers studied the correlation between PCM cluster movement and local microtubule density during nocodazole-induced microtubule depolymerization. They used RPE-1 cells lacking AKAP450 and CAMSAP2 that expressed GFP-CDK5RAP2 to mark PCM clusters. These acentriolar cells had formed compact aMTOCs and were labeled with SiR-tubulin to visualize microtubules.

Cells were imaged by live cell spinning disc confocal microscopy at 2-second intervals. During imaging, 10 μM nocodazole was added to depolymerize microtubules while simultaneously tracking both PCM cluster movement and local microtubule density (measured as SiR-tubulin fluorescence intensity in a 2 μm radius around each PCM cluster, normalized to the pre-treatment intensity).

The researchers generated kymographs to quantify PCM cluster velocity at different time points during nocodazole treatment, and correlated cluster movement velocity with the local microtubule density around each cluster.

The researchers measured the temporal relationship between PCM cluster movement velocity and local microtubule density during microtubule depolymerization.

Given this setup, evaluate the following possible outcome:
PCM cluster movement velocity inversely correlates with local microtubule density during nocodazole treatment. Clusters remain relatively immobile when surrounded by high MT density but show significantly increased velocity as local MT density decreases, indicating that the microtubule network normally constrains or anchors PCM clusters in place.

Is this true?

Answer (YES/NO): NO